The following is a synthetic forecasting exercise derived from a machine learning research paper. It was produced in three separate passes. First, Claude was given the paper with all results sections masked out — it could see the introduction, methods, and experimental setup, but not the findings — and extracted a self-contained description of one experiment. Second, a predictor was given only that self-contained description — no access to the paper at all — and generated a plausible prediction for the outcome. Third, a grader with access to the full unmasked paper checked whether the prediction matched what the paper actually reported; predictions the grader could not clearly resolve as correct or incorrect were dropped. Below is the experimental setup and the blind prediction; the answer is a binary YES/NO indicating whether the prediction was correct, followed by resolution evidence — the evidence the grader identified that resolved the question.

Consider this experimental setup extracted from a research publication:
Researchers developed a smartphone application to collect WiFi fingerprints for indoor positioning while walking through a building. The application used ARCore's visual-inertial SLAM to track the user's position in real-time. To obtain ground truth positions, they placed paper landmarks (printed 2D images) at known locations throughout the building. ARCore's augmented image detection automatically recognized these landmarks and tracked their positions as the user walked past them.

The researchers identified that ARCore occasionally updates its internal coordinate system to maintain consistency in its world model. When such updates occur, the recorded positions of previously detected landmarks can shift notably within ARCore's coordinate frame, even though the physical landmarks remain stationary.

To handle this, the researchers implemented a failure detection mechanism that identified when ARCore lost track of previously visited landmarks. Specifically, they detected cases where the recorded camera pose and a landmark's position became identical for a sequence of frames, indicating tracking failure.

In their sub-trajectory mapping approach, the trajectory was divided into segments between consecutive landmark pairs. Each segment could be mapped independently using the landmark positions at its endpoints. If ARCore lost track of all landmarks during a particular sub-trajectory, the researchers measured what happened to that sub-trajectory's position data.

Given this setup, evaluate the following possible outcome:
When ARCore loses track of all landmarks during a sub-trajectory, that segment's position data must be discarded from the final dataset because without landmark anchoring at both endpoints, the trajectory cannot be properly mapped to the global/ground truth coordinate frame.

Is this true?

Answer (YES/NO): YES